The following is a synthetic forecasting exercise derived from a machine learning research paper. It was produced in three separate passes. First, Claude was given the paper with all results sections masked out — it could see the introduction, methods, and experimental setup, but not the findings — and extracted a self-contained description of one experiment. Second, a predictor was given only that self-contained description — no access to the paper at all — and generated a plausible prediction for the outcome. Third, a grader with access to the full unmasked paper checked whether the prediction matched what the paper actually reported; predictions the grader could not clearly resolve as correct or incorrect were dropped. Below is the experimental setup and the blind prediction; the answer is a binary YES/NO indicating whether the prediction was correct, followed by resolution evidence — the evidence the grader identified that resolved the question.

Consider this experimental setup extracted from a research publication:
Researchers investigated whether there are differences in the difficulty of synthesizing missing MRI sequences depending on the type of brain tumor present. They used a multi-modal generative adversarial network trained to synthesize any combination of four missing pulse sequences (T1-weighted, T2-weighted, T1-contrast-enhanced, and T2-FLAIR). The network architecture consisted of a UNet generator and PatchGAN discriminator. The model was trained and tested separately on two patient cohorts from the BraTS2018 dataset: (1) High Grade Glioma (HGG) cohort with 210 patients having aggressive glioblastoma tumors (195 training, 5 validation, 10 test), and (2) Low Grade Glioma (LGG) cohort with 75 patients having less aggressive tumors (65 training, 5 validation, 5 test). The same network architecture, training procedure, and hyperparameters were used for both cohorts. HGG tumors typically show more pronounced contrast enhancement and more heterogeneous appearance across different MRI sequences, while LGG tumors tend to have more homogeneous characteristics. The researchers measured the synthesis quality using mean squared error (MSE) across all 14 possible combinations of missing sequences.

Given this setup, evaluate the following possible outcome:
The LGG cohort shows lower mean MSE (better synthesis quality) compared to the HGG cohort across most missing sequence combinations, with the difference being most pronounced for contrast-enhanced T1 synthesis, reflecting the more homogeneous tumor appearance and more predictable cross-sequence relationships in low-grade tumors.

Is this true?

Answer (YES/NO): NO